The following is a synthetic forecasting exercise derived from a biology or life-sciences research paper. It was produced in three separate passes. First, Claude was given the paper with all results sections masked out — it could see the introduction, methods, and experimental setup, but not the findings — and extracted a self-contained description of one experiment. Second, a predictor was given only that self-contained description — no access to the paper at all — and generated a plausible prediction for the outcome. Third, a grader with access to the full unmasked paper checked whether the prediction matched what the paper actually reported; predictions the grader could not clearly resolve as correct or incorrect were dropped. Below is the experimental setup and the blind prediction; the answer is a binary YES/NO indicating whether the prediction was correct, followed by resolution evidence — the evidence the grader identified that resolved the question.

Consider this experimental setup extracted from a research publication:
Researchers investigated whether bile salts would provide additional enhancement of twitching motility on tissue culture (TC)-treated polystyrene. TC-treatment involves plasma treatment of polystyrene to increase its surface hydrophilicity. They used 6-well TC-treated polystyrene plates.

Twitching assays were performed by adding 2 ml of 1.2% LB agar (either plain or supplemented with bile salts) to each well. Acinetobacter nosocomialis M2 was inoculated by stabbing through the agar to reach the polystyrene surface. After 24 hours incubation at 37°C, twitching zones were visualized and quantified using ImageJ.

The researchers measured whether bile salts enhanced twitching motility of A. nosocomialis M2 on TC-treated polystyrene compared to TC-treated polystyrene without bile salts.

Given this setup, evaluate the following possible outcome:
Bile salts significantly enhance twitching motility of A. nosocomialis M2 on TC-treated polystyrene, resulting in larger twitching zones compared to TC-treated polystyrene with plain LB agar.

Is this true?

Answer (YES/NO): NO